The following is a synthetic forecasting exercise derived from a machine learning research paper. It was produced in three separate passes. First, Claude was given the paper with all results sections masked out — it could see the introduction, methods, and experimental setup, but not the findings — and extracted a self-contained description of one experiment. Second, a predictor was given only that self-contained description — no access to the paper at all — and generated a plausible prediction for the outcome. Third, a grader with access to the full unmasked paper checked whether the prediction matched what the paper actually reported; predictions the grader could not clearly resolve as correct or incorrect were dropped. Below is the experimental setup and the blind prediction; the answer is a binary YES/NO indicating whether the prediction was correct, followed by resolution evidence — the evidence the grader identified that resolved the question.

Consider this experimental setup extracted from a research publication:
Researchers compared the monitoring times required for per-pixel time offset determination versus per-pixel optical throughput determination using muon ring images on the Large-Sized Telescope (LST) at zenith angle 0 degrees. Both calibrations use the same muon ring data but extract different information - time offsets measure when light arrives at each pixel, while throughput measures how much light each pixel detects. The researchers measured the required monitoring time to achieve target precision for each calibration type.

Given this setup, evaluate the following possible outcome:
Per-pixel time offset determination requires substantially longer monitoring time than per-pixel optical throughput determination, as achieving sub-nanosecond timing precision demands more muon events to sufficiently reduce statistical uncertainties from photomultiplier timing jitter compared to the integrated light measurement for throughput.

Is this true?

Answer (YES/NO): NO